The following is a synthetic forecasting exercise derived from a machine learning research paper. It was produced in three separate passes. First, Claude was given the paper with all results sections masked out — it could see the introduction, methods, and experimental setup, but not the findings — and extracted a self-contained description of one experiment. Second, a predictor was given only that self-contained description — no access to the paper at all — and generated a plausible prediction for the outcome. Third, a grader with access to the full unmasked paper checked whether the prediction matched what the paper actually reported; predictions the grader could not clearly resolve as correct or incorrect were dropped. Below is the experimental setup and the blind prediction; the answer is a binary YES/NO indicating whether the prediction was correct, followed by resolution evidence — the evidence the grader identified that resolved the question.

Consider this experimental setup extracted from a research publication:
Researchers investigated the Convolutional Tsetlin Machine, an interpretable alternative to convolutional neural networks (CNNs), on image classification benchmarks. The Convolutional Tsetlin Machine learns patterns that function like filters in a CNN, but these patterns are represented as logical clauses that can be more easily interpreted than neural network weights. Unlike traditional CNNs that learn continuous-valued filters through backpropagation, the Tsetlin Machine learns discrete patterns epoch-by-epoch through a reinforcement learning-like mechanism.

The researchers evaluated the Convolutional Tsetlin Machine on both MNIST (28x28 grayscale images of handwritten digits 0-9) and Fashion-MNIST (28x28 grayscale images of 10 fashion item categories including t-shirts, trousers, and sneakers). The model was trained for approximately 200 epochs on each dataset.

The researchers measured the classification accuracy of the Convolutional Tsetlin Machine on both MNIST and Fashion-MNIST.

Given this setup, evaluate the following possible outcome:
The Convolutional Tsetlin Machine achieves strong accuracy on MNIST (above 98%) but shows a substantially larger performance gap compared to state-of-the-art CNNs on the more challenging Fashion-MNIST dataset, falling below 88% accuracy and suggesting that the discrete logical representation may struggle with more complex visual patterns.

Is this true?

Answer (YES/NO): NO